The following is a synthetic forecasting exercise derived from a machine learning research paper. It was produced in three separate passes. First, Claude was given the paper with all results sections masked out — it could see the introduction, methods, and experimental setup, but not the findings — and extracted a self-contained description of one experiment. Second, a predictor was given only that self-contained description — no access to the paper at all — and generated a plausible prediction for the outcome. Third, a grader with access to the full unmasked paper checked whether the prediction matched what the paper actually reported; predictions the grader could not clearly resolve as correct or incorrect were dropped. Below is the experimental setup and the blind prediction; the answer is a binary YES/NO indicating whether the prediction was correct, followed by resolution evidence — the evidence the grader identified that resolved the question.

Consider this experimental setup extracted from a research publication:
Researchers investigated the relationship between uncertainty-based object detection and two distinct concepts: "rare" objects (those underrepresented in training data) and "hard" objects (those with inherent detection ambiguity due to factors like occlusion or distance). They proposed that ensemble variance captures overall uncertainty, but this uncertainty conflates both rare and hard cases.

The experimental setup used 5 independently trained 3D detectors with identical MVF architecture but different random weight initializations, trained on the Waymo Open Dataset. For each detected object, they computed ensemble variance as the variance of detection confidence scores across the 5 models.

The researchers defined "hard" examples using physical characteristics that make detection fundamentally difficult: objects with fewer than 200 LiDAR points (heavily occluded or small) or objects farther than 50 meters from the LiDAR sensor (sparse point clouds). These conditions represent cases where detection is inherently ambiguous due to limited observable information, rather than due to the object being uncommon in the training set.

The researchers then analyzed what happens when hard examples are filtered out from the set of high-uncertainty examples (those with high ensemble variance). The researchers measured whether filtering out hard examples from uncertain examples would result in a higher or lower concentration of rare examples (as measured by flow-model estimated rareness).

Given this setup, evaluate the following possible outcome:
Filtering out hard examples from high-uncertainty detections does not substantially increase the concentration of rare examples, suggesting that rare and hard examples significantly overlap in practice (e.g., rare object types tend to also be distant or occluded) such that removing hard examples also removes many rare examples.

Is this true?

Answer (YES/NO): NO